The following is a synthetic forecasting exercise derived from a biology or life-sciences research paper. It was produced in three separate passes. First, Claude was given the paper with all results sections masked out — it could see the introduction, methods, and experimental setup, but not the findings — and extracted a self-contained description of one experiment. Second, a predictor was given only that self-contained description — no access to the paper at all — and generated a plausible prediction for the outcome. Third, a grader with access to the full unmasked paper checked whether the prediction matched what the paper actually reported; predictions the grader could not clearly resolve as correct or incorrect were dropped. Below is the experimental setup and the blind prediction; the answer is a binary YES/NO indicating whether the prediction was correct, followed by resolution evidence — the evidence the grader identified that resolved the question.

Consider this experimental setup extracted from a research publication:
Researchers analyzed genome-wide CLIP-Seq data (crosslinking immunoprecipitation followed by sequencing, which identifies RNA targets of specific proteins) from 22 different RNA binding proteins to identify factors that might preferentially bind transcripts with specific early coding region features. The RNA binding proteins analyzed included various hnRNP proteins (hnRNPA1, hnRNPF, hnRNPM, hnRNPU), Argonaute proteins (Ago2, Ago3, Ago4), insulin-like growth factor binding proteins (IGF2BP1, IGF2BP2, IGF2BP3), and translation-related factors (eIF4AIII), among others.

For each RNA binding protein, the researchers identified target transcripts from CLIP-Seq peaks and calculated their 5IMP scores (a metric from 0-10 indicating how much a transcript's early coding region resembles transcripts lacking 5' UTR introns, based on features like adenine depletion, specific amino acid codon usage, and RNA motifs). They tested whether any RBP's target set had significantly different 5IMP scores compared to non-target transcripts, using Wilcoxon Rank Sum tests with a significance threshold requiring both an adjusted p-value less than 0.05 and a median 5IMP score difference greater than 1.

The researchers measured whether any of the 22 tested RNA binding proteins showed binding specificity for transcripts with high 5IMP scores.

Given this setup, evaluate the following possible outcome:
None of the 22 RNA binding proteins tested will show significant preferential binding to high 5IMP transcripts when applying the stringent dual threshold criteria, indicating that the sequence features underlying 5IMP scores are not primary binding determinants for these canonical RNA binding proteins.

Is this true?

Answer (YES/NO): YES